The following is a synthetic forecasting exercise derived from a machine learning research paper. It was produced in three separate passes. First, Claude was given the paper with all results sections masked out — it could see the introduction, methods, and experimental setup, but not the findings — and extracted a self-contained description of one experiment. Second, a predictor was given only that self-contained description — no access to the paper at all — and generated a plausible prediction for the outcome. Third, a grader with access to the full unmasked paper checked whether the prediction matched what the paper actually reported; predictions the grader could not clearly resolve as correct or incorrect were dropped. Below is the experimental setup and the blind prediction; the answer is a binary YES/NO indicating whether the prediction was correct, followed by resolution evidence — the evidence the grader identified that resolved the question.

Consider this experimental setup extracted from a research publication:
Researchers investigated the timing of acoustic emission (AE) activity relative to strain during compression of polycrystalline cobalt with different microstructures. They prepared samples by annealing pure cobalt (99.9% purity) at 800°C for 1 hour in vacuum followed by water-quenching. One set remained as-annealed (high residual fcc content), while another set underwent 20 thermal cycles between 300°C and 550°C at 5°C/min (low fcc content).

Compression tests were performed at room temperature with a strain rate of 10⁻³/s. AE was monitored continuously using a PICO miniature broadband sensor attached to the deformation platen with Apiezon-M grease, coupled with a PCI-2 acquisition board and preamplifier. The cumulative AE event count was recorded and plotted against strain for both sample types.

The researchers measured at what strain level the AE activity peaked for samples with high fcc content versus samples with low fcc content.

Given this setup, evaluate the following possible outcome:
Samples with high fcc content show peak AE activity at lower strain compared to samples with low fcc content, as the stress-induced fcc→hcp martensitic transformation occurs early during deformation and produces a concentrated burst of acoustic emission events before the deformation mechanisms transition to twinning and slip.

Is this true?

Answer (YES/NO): NO